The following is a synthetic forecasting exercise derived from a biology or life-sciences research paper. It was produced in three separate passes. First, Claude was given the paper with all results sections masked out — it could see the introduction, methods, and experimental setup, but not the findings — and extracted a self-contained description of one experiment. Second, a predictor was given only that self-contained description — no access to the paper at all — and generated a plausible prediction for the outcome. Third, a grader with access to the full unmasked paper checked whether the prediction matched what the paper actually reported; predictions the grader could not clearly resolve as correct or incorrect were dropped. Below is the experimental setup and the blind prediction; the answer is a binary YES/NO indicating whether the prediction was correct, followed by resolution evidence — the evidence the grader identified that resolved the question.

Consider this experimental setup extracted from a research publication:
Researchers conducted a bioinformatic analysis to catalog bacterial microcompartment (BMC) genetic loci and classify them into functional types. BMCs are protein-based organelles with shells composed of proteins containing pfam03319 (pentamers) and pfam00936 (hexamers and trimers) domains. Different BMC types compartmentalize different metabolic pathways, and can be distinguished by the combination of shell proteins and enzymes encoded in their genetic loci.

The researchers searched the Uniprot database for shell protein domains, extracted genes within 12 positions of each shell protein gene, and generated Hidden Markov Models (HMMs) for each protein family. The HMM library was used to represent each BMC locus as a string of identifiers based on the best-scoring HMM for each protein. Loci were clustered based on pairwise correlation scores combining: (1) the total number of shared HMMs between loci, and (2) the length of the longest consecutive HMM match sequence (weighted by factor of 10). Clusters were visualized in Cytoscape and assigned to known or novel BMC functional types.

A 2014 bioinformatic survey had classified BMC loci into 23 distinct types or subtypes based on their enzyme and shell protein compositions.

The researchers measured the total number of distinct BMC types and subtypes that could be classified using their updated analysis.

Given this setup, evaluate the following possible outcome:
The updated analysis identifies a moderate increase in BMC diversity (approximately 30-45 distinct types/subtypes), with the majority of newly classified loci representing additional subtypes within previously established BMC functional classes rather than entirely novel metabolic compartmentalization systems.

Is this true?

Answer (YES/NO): NO